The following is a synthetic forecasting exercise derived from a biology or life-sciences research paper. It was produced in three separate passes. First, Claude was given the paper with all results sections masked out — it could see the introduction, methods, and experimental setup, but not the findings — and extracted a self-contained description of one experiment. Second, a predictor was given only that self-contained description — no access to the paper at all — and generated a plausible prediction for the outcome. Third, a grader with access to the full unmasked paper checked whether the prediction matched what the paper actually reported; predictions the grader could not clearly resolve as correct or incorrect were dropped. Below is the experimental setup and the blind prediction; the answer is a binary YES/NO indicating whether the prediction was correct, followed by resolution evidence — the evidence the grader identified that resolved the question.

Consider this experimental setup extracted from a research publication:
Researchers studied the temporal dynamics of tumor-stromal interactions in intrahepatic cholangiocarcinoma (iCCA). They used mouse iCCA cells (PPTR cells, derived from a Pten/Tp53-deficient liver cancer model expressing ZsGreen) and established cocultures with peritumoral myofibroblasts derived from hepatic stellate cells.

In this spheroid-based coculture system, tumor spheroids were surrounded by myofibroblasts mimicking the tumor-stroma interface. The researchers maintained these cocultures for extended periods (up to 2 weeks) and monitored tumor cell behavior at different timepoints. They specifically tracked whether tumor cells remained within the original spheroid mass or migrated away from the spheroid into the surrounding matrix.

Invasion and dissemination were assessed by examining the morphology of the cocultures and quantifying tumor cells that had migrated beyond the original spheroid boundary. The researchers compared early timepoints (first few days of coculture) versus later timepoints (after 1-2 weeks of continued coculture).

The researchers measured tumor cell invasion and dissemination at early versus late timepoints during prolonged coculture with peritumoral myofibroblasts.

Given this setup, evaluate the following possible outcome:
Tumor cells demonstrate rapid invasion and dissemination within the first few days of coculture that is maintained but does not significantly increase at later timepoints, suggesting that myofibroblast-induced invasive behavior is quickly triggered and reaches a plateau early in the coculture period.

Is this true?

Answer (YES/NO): NO